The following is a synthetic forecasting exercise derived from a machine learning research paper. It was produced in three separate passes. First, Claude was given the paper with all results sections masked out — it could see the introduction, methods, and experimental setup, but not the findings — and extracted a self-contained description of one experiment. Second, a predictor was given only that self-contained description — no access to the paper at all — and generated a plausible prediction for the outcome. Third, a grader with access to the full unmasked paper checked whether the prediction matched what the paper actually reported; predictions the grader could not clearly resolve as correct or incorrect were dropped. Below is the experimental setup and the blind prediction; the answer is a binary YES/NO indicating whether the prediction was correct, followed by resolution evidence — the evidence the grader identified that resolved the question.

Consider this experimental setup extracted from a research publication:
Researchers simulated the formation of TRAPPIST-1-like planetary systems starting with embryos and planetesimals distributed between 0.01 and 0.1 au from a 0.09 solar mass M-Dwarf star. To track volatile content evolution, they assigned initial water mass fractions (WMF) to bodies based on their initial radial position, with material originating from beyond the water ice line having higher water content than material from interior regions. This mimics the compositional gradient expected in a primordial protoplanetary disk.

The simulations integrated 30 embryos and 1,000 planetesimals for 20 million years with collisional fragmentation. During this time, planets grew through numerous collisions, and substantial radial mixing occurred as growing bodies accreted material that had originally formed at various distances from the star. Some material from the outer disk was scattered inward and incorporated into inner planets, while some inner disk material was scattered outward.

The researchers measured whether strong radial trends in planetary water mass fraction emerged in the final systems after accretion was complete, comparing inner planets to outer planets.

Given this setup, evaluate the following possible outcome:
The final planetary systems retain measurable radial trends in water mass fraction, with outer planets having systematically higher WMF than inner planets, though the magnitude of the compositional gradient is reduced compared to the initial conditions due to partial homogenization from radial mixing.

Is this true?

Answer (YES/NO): NO